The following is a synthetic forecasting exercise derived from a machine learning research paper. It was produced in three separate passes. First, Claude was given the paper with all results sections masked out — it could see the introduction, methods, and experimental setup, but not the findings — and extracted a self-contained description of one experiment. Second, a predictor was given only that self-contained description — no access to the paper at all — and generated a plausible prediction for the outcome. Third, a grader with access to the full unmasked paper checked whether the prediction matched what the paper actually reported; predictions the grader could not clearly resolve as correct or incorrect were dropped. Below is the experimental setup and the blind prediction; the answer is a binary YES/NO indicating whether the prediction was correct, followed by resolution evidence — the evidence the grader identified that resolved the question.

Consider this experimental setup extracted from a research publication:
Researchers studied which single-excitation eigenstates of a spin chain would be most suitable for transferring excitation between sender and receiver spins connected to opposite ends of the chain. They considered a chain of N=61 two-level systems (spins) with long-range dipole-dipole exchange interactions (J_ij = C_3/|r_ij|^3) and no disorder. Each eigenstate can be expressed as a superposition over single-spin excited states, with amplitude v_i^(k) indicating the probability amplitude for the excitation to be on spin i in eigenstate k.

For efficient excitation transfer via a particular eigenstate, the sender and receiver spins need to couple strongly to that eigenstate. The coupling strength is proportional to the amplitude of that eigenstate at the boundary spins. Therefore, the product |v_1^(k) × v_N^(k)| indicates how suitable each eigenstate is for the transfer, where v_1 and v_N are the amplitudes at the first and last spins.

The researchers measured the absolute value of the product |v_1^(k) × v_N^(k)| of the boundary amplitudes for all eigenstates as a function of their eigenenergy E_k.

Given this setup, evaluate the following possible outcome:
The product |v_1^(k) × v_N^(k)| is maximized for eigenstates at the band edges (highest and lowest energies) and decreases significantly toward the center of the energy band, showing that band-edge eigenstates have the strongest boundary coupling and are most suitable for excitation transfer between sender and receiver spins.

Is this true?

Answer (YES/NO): NO